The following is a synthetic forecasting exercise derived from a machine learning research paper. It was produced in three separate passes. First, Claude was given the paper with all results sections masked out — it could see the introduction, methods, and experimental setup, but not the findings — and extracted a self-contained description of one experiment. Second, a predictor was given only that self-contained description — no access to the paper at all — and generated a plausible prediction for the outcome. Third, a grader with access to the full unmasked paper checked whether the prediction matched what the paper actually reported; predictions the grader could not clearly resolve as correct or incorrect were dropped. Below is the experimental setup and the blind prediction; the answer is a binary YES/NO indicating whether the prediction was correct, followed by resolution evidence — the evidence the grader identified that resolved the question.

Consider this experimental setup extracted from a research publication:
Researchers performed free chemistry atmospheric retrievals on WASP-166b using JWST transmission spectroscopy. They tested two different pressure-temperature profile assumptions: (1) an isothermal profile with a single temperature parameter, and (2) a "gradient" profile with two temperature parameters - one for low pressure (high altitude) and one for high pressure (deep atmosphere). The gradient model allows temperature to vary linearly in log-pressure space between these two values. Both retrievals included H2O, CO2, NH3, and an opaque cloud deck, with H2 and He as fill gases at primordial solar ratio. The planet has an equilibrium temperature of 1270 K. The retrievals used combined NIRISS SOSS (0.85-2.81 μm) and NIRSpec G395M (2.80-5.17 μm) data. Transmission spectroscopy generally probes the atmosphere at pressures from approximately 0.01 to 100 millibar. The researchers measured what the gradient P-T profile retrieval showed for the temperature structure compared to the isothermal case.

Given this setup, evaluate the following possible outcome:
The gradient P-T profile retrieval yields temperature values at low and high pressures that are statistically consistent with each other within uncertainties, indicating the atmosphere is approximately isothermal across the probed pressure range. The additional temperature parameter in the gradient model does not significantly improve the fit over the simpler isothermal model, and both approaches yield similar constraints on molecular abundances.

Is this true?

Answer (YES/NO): YES